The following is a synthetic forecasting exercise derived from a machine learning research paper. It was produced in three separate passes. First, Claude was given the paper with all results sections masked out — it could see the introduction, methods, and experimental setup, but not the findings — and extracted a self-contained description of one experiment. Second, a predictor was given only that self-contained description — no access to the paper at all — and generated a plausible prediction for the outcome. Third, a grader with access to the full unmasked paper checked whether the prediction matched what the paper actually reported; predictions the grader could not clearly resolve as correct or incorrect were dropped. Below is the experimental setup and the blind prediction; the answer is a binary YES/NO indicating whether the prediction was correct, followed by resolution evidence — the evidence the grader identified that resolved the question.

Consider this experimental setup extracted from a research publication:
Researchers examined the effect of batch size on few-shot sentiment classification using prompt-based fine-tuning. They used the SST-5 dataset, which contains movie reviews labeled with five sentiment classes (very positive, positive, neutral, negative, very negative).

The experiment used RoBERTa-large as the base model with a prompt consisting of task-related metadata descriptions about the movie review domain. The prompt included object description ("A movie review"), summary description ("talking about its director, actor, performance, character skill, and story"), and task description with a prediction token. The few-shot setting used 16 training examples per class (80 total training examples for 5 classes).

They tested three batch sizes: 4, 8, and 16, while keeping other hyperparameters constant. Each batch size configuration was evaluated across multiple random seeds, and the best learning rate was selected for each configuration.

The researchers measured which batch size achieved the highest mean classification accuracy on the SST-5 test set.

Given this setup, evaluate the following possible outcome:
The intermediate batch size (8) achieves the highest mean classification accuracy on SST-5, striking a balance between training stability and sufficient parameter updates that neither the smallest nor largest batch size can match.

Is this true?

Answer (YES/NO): NO